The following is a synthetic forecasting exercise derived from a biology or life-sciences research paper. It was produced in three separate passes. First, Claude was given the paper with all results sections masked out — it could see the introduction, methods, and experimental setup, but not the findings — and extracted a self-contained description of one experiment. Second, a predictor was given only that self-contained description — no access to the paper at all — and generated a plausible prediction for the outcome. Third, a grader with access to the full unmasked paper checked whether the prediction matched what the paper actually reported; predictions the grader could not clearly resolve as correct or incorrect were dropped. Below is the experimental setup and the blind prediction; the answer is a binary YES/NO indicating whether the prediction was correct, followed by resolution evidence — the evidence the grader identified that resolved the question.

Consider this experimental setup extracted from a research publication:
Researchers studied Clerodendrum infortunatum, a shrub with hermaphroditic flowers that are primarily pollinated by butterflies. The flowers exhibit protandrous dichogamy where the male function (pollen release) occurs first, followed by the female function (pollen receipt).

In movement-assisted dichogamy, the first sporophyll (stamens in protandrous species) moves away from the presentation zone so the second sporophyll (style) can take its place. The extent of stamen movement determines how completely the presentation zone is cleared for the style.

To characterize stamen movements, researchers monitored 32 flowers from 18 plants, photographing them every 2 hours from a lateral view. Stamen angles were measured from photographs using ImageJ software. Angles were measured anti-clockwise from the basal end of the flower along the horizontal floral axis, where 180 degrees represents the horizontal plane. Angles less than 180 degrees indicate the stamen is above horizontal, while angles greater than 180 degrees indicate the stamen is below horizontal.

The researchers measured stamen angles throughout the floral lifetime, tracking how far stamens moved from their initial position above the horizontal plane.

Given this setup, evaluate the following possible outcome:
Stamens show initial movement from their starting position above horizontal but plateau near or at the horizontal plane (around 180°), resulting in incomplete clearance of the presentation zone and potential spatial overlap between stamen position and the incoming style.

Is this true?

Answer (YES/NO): NO